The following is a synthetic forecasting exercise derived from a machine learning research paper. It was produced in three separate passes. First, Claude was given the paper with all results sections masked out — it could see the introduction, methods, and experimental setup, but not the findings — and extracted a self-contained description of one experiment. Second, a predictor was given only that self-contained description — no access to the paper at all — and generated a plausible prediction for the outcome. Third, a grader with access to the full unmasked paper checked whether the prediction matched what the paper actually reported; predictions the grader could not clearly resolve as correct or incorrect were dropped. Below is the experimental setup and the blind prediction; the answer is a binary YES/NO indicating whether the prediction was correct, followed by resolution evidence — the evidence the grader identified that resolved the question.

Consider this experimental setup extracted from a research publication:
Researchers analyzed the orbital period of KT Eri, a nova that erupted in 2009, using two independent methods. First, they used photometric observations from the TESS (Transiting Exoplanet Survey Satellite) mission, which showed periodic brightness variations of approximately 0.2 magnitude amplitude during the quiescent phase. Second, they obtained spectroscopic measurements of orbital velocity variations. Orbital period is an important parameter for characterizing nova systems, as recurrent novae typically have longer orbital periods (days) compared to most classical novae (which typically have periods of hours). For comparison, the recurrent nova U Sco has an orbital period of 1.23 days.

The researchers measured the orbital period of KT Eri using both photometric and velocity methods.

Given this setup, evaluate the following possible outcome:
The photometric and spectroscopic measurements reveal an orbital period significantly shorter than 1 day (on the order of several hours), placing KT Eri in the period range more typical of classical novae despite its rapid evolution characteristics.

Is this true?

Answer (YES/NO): NO